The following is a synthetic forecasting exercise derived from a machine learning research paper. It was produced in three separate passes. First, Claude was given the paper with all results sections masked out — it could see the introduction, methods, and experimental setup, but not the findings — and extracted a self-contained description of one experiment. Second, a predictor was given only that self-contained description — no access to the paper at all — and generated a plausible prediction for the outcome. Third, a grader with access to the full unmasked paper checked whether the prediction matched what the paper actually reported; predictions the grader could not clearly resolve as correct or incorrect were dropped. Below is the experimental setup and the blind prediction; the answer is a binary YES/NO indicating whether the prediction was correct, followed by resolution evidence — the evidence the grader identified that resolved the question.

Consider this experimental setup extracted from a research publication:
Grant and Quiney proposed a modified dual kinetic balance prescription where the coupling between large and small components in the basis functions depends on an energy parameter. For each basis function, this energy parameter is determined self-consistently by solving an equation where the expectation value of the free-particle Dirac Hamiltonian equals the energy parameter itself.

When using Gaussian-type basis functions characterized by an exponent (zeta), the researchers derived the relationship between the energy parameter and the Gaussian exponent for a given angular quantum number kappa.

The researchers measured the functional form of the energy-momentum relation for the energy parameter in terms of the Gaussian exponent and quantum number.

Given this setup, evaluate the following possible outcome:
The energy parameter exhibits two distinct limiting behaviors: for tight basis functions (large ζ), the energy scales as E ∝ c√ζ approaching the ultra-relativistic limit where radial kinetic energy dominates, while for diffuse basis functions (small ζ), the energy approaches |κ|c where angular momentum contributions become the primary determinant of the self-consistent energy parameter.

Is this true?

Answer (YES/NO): NO